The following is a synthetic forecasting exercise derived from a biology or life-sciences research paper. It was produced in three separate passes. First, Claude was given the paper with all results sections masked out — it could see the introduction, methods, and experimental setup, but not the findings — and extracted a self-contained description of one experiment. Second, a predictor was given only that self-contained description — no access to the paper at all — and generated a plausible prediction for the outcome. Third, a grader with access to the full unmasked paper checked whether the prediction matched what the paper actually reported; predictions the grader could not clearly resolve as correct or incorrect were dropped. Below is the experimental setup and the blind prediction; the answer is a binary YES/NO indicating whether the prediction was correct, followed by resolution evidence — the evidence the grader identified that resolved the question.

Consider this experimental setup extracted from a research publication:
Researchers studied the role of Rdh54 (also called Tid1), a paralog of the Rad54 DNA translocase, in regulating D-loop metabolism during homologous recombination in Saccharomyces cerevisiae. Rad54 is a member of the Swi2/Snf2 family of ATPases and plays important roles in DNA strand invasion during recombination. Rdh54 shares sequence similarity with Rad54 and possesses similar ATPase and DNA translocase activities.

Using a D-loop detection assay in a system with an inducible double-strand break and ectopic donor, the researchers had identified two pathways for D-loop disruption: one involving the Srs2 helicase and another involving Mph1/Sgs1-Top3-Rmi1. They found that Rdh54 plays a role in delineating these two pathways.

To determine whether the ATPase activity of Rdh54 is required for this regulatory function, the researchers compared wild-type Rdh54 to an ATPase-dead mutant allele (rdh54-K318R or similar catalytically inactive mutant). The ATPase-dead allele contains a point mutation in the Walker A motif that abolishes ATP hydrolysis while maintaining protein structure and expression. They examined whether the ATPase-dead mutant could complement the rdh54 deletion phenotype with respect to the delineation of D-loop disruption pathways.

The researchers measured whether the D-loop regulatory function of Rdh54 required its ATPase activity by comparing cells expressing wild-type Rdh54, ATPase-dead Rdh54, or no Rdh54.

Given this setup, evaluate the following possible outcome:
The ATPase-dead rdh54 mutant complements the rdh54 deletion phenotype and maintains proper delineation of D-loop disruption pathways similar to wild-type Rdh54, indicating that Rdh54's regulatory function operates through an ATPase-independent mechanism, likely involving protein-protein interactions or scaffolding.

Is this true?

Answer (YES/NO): YES